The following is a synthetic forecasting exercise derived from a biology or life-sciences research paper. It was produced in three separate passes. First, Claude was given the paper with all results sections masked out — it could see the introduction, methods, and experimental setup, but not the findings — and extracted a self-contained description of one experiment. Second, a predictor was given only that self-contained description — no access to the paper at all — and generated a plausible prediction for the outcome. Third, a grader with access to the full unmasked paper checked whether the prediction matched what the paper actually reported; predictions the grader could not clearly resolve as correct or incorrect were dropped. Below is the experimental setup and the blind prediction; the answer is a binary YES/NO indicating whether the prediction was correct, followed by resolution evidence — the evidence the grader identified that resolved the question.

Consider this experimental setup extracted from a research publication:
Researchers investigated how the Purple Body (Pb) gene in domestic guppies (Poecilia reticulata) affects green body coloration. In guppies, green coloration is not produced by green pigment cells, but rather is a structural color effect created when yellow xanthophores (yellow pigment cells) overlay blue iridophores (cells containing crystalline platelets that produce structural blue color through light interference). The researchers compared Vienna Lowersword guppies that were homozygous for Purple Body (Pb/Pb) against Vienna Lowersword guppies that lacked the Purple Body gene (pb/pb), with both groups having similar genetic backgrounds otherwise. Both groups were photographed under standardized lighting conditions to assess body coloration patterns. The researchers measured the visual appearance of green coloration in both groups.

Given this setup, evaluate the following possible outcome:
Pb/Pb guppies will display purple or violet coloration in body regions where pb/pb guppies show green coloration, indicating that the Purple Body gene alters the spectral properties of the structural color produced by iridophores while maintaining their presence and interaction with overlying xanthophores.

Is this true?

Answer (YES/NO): NO